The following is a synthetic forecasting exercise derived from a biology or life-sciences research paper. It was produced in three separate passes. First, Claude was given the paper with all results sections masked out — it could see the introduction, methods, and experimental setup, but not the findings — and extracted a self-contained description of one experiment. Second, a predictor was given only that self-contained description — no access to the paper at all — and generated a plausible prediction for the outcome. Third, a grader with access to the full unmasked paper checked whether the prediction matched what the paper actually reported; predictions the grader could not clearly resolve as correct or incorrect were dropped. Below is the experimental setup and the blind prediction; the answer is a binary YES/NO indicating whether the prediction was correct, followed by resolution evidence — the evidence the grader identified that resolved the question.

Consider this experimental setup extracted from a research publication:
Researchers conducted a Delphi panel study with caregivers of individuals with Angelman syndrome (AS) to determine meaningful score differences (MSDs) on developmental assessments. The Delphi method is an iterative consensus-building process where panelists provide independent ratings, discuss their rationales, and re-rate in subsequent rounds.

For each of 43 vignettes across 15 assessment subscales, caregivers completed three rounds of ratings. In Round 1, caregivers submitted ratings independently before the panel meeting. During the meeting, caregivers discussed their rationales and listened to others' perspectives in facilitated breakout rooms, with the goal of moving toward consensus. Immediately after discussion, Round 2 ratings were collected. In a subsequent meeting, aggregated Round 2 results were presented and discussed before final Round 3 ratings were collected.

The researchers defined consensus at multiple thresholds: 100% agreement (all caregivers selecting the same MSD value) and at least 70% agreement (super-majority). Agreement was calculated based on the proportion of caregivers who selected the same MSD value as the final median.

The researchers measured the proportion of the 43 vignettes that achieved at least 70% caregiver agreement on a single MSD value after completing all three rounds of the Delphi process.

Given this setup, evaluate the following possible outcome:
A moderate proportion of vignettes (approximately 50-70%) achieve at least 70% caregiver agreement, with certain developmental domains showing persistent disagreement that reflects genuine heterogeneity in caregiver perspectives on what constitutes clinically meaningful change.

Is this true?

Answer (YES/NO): NO